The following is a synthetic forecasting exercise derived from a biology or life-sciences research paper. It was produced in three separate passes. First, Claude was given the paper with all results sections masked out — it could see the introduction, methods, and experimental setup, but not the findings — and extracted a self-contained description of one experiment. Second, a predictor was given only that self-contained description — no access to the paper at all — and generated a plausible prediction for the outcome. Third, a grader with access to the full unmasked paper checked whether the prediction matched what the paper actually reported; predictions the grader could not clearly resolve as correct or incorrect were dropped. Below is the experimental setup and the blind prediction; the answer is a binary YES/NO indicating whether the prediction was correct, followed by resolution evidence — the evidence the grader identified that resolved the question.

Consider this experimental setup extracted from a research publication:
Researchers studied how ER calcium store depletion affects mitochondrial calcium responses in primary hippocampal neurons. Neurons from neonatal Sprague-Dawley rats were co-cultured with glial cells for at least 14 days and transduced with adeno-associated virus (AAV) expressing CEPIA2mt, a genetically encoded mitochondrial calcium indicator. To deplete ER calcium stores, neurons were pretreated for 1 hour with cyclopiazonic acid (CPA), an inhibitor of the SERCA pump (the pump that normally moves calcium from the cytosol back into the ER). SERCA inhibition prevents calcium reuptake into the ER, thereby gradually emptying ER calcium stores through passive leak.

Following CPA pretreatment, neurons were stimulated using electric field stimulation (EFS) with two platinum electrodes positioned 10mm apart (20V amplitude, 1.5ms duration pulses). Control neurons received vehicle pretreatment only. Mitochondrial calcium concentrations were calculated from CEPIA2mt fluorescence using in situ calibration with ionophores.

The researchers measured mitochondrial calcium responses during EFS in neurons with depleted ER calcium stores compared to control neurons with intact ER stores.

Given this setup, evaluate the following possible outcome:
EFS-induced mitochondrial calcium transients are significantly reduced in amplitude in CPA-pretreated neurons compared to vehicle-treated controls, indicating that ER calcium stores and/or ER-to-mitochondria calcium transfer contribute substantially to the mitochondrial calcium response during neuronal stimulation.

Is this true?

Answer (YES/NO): YES